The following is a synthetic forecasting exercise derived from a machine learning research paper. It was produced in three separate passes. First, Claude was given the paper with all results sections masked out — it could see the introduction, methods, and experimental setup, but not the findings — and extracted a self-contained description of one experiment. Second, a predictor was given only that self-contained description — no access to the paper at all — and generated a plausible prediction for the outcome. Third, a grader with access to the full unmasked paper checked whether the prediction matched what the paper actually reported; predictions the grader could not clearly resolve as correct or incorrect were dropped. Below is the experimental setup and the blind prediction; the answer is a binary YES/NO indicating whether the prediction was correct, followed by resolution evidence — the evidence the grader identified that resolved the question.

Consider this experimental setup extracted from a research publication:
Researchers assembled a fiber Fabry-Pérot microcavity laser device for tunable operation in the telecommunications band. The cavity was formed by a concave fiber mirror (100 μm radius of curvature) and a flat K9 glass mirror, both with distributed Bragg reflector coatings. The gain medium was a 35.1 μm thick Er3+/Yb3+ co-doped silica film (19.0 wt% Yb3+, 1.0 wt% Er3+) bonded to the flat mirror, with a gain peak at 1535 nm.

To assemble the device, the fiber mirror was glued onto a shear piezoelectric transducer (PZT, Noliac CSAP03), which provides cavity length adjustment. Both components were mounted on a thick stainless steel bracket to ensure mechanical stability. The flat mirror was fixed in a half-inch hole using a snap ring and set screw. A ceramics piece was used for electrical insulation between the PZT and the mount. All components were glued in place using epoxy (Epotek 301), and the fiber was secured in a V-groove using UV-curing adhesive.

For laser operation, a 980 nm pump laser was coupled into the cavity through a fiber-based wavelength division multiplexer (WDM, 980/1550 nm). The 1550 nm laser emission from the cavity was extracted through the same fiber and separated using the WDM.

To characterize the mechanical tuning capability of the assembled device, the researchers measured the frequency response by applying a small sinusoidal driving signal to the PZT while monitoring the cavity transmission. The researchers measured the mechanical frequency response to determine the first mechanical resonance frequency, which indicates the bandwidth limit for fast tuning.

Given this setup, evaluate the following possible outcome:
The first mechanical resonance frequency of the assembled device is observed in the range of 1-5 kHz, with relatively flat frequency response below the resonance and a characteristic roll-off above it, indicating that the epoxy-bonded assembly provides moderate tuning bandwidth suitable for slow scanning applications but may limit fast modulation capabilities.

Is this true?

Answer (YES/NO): NO